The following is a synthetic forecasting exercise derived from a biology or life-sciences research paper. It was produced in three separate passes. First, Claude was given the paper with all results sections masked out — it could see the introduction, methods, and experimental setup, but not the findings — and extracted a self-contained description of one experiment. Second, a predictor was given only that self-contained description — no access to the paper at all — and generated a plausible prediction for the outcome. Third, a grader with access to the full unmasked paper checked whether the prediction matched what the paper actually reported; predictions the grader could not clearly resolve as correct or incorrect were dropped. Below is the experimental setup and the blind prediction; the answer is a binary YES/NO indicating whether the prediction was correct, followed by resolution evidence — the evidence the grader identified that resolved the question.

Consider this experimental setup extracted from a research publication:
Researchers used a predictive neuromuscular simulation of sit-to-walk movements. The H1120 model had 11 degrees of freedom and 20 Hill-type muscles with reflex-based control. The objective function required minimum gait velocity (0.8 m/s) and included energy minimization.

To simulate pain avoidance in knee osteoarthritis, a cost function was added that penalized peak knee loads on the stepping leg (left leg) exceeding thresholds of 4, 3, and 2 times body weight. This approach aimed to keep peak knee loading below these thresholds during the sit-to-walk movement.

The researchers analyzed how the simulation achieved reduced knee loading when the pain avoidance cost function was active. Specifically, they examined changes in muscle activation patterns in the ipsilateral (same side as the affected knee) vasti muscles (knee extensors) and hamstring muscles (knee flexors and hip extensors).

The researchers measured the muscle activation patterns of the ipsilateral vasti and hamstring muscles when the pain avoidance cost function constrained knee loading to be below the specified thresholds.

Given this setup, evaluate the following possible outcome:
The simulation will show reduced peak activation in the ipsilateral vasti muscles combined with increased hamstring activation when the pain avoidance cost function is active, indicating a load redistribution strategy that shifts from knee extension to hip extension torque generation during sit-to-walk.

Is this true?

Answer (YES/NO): NO